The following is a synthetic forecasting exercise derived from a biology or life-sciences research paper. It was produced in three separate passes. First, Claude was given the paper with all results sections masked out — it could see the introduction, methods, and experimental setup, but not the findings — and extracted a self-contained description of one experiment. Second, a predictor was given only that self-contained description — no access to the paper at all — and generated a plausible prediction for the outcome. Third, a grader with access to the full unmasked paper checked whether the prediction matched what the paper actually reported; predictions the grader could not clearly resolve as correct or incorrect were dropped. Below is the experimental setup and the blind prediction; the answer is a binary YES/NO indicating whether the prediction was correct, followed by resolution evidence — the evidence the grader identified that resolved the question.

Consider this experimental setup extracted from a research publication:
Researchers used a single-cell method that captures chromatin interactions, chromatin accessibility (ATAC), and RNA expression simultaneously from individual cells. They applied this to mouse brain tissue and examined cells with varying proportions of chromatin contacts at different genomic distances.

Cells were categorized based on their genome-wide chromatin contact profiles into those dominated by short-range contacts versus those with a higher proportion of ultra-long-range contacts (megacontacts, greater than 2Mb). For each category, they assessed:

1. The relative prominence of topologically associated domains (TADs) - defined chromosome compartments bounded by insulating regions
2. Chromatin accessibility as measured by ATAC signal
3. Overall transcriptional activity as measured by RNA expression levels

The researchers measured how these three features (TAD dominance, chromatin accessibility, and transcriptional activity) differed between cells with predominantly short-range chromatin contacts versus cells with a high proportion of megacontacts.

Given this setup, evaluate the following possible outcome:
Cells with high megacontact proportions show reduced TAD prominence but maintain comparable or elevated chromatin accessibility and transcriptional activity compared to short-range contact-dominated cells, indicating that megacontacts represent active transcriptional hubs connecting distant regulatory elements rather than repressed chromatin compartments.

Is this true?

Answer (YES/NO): NO